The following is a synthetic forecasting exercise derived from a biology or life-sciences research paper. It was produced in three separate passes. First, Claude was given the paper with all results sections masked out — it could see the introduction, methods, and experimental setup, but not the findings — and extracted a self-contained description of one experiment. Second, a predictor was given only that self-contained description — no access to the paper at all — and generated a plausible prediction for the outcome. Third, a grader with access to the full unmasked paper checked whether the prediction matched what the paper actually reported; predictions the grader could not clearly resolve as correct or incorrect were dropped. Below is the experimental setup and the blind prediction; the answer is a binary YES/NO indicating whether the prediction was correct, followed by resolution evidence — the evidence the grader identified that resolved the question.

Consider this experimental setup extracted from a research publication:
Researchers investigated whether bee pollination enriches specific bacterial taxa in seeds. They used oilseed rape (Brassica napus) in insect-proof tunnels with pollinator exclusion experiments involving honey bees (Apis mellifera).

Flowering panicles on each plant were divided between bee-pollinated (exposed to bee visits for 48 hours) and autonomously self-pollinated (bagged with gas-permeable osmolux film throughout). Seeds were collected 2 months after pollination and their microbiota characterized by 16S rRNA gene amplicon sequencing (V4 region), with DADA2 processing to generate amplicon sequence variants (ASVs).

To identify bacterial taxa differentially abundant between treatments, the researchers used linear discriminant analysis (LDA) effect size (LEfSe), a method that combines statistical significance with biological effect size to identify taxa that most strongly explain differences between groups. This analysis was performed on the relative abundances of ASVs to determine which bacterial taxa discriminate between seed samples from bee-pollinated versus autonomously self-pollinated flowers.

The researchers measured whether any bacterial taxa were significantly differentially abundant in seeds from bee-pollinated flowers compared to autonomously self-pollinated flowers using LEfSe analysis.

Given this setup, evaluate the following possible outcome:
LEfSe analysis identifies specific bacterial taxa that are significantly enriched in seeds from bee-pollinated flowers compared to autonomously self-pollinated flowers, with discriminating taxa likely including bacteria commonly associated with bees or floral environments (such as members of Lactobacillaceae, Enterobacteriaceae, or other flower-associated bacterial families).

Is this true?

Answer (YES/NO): YES